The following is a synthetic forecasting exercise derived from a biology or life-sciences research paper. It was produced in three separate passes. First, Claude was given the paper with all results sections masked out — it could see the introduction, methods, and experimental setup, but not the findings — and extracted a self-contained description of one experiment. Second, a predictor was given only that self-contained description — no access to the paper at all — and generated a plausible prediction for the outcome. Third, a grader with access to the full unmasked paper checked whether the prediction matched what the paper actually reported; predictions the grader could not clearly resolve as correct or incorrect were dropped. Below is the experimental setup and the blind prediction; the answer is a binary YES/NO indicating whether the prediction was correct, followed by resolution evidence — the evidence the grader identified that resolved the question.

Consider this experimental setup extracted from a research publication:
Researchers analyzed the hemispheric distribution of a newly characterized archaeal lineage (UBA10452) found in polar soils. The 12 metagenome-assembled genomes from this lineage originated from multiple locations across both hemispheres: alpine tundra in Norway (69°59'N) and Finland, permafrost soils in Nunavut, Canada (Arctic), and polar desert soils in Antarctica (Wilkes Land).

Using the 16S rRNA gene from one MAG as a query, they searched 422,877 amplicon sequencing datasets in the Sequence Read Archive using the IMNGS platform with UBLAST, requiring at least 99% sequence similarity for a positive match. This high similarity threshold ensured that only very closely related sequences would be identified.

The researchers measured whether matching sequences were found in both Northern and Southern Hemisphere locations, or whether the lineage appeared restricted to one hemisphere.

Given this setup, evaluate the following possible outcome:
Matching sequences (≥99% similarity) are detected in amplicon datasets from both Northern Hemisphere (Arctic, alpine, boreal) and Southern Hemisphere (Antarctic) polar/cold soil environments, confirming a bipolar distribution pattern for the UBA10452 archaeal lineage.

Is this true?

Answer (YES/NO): NO